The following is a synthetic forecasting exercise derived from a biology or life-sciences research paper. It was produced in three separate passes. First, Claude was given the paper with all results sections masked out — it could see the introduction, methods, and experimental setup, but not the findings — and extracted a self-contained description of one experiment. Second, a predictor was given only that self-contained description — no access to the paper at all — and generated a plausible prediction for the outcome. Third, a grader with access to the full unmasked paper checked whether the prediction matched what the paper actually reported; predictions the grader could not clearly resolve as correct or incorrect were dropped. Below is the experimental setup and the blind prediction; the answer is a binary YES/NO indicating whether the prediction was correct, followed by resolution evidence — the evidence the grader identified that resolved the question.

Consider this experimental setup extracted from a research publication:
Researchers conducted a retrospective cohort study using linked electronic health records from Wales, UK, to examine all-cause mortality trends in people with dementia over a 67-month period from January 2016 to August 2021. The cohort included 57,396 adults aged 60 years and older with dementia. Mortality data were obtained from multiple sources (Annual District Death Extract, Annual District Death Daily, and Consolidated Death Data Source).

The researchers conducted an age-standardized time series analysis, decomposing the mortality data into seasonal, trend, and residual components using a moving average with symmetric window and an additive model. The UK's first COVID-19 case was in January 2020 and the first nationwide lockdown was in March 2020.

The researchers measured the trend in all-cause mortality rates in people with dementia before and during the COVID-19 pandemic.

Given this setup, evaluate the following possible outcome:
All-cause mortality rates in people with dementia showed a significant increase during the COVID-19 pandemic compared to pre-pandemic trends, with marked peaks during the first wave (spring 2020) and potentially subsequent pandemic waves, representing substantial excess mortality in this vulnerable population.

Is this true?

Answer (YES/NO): YES